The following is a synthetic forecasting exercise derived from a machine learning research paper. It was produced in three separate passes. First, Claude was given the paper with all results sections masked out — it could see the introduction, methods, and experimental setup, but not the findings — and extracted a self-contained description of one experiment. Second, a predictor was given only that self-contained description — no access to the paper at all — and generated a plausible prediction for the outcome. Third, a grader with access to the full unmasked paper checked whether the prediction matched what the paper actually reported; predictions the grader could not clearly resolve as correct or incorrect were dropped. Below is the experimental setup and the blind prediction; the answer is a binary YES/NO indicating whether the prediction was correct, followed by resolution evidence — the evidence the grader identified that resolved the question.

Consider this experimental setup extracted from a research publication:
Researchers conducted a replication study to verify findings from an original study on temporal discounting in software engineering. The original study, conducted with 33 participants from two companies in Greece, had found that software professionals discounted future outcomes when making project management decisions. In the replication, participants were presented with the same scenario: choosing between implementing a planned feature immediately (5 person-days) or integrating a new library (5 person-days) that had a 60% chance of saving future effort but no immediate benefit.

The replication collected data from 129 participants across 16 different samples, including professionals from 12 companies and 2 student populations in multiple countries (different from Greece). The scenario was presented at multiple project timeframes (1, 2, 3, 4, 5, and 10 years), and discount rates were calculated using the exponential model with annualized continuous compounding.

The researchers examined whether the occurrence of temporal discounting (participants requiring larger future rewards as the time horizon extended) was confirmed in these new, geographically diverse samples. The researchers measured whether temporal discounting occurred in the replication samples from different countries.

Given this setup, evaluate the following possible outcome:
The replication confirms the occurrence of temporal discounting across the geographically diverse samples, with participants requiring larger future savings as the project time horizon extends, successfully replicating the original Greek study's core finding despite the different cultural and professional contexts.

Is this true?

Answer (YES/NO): YES